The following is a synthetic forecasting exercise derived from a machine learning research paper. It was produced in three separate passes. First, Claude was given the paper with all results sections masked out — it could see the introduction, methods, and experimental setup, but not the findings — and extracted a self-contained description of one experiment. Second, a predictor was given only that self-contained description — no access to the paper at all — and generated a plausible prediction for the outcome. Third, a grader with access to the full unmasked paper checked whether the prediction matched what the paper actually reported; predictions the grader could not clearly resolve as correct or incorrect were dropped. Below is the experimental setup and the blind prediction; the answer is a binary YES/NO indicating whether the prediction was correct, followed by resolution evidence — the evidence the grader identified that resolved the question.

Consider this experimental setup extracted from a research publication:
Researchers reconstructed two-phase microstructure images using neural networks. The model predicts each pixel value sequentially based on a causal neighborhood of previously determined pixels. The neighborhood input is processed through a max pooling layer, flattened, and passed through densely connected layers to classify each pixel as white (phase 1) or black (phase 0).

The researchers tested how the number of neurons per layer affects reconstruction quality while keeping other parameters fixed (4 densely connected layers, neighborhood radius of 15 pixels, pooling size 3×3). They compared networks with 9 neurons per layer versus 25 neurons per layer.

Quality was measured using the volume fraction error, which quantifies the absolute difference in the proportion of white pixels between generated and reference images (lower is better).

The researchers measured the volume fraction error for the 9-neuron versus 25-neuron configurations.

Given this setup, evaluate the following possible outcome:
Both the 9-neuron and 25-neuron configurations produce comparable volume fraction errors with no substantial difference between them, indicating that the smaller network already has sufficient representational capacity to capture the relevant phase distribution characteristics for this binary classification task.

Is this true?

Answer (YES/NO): NO